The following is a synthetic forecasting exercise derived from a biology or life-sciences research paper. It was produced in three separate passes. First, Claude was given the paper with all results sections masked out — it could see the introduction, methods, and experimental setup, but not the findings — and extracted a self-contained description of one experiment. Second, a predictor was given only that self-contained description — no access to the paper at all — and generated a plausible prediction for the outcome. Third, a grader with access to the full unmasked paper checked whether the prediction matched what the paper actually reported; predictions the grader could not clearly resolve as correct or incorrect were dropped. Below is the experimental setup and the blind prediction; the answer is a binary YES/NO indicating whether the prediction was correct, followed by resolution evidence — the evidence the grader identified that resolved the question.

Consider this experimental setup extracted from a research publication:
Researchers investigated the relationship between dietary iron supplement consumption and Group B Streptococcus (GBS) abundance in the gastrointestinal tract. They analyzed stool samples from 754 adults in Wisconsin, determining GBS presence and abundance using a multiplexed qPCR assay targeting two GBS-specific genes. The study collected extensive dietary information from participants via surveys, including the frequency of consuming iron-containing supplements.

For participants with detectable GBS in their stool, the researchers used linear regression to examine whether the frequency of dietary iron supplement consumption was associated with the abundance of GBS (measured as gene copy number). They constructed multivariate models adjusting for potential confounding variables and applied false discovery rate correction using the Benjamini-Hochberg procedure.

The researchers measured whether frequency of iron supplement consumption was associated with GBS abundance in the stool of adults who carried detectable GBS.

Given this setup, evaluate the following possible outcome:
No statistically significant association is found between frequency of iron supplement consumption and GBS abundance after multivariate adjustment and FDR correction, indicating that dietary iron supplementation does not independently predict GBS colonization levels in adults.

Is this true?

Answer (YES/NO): NO